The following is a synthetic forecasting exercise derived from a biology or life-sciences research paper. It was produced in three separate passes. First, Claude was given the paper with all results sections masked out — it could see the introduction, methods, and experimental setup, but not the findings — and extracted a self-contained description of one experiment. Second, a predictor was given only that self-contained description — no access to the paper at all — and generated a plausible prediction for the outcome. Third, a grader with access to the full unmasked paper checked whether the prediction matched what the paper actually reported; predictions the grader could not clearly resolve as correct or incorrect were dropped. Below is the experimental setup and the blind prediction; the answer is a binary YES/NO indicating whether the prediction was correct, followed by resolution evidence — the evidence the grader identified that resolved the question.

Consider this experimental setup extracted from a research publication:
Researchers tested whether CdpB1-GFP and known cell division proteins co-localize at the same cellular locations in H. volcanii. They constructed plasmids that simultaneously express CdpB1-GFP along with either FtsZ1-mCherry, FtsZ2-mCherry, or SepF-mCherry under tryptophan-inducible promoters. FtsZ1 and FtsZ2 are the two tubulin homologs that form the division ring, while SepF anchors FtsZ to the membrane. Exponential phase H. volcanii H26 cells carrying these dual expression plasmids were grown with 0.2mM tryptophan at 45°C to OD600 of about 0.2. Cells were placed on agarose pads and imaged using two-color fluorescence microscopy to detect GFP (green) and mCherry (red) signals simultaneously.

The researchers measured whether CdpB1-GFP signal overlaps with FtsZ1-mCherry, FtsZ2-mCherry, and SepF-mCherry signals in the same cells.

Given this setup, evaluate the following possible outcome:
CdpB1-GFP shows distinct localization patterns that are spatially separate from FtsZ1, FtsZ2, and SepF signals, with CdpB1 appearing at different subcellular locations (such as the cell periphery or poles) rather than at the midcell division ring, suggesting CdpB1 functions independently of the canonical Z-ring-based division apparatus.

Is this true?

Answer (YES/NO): NO